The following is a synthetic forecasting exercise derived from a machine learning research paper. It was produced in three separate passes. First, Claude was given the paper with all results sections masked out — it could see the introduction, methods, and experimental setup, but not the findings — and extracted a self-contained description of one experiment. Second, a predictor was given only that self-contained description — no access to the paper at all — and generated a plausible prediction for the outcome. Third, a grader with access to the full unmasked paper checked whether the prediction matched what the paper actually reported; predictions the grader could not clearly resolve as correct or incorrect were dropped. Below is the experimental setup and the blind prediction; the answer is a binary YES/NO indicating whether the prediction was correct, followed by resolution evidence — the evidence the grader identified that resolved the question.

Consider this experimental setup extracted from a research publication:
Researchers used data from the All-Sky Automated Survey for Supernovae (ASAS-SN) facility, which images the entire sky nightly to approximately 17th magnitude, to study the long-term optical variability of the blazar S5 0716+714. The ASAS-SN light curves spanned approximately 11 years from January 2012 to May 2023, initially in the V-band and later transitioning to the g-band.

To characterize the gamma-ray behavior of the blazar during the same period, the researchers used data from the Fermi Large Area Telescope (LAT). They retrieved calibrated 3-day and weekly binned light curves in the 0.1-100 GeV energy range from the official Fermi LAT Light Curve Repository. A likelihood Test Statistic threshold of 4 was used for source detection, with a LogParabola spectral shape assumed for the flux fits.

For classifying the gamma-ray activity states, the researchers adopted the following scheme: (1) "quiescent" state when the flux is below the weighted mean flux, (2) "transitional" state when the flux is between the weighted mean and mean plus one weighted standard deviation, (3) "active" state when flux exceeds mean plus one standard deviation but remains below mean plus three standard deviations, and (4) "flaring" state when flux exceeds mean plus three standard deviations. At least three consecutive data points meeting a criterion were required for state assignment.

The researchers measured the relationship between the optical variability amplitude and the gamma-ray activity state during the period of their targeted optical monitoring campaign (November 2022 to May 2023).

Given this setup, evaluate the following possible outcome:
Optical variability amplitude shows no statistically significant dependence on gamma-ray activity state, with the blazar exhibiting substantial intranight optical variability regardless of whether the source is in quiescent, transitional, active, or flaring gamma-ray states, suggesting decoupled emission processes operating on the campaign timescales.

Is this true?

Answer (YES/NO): NO